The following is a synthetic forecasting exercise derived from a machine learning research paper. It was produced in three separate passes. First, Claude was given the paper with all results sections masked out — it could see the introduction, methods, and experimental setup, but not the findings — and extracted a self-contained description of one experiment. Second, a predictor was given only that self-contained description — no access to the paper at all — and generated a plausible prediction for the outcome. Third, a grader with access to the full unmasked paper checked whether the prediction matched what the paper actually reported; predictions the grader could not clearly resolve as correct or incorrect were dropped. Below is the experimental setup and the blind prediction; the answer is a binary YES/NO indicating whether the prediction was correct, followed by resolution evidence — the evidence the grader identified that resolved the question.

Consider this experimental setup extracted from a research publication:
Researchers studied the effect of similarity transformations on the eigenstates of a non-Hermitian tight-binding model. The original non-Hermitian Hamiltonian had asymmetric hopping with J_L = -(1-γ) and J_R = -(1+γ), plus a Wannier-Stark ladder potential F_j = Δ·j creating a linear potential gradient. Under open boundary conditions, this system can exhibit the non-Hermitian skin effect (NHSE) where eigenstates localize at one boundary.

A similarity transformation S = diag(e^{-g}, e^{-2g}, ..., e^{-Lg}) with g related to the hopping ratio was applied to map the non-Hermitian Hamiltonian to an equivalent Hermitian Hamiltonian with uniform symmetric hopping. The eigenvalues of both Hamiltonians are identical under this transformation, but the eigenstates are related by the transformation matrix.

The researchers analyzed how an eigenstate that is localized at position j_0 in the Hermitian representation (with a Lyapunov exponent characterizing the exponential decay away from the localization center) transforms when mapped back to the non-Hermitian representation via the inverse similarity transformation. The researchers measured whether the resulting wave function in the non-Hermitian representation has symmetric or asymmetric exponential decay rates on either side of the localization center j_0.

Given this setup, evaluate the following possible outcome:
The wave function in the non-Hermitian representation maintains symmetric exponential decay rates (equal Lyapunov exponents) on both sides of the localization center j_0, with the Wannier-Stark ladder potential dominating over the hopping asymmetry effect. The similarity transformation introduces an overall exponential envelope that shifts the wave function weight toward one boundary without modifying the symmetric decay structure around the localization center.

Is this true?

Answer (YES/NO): NO